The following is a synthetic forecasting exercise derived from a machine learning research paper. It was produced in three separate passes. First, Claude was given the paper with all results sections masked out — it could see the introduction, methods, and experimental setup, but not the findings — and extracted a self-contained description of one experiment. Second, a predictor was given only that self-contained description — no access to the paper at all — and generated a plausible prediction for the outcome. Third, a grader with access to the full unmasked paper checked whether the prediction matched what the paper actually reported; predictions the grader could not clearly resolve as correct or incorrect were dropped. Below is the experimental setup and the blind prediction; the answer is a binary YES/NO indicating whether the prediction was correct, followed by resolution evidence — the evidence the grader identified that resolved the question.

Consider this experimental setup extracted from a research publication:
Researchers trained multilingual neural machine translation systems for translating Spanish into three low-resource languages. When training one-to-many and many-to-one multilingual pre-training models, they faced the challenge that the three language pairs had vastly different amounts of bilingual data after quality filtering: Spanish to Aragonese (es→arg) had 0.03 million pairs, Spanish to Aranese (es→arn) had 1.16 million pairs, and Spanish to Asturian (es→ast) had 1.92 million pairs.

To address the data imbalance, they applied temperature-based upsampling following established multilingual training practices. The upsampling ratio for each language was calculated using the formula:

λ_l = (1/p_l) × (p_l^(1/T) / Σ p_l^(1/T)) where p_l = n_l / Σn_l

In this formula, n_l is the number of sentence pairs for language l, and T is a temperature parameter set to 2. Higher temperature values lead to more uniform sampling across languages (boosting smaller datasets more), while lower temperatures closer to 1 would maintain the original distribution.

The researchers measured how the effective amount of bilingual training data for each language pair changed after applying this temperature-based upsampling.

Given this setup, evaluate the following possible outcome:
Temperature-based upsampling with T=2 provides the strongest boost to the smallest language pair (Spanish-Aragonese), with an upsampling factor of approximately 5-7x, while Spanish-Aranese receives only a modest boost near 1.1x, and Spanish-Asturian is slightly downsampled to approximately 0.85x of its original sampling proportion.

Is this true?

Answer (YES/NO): NO